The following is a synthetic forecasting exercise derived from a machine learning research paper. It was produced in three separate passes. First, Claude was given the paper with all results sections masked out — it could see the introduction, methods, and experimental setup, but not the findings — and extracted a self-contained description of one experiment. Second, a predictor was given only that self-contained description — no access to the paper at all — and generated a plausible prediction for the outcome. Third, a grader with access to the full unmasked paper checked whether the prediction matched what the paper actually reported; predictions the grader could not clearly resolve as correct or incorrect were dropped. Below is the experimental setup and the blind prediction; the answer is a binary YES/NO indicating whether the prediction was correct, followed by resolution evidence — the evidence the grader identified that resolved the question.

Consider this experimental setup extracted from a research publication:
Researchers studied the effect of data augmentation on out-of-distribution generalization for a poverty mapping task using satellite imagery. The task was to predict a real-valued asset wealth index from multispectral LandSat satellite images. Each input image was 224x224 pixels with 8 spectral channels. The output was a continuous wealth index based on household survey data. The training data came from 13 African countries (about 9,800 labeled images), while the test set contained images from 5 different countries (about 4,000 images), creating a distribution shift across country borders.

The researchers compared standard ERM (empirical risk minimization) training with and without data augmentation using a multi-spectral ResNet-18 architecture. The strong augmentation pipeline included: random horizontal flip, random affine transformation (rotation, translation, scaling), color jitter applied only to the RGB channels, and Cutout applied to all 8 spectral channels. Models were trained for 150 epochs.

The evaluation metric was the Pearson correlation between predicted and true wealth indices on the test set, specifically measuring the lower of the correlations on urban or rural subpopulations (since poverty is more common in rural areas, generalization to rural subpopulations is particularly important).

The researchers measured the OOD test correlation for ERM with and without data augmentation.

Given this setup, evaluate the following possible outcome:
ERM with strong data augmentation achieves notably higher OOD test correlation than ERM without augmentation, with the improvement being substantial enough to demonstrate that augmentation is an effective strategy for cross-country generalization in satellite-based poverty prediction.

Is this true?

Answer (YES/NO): NO